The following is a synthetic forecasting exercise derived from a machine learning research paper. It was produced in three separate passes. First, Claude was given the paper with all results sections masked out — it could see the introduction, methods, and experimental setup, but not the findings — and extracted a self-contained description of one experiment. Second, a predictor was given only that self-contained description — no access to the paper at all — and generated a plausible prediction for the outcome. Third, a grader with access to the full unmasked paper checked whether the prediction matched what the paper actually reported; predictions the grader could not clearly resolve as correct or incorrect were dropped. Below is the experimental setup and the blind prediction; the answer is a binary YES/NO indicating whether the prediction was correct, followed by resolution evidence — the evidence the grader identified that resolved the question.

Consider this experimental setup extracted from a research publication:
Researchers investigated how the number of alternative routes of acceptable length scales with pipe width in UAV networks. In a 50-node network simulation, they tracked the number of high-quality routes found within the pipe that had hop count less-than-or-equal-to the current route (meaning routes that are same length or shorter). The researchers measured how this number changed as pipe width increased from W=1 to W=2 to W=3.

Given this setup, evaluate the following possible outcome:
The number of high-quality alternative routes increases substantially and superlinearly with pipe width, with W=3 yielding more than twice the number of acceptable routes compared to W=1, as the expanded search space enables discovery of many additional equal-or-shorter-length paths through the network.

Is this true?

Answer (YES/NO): YES